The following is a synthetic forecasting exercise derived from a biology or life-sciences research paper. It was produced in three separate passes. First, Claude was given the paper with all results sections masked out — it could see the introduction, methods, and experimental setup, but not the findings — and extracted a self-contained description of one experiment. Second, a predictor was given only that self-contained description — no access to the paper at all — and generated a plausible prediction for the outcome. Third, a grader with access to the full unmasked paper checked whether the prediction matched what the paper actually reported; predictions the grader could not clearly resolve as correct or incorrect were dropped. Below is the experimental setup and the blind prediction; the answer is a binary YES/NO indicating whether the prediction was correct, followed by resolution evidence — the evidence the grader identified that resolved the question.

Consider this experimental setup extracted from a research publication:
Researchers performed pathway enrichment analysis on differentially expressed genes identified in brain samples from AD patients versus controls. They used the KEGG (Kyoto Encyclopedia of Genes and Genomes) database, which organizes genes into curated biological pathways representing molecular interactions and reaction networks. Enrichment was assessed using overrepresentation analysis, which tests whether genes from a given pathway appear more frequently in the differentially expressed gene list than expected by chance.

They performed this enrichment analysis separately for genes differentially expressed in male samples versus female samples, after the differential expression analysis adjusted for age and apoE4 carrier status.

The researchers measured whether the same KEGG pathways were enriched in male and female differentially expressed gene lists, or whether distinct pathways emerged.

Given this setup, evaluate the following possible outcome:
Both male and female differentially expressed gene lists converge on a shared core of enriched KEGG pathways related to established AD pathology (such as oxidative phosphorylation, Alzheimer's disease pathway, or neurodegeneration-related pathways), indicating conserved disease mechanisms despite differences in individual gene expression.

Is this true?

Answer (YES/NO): NO